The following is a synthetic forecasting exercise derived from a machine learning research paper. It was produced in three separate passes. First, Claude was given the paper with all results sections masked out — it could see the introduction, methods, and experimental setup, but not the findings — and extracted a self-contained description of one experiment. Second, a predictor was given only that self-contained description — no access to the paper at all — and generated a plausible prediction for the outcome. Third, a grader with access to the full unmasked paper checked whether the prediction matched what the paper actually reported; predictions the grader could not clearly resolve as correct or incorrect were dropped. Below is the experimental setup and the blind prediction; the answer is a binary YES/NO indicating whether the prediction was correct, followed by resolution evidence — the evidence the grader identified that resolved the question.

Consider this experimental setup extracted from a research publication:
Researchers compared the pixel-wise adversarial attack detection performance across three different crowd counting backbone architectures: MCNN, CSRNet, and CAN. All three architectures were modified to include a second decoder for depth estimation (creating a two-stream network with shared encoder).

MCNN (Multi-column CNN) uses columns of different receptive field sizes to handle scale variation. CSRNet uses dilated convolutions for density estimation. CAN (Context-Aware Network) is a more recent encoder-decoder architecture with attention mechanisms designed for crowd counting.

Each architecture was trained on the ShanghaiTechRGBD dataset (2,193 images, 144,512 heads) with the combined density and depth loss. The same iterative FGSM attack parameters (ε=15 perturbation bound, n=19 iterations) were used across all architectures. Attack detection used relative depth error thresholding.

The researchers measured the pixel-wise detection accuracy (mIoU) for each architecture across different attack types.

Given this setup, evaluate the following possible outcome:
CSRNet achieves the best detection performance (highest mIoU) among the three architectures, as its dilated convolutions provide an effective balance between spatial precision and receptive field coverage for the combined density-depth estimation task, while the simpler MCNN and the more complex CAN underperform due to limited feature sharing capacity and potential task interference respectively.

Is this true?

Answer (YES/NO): NO